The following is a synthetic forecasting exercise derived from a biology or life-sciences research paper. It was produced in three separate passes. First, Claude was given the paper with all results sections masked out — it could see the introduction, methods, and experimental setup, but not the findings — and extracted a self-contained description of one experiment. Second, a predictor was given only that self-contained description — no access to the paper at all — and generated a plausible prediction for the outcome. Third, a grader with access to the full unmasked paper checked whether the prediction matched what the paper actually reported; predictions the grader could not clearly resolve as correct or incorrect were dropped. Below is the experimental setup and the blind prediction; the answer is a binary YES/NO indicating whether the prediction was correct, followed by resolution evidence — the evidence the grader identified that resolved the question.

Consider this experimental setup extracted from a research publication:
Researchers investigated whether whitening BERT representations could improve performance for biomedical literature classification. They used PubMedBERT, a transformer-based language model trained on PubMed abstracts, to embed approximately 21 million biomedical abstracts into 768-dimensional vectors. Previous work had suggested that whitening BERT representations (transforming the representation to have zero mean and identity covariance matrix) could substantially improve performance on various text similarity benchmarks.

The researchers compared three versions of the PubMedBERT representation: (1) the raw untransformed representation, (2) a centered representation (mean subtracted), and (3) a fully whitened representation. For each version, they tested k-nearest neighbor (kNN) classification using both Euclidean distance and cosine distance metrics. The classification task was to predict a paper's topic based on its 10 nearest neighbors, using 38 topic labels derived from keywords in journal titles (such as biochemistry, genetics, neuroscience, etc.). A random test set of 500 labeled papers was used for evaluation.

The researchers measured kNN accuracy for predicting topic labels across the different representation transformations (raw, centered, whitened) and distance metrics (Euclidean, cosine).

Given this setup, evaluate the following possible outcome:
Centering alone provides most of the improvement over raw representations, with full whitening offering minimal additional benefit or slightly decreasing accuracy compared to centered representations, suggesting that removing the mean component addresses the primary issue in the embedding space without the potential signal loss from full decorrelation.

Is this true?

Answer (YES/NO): NO